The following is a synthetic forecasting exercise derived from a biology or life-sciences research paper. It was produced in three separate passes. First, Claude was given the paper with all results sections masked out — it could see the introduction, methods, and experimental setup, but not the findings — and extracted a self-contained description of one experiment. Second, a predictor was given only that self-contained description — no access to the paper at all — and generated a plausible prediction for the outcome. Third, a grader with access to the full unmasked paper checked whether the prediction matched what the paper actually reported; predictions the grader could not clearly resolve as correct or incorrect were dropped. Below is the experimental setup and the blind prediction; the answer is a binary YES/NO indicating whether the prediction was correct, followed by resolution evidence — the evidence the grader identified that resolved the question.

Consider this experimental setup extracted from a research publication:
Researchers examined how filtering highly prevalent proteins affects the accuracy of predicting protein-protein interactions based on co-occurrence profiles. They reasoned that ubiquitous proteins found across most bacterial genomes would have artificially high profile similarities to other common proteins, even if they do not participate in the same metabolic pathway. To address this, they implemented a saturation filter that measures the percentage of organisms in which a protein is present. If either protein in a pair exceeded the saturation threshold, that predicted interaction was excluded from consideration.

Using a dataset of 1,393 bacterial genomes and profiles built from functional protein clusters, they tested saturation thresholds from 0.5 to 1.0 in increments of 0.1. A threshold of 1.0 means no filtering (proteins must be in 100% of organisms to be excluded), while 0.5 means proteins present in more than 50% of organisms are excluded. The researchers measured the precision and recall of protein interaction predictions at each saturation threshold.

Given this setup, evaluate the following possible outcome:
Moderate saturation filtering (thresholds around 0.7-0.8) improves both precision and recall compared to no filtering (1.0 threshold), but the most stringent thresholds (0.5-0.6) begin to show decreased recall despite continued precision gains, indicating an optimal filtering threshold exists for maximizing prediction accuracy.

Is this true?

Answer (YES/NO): NO